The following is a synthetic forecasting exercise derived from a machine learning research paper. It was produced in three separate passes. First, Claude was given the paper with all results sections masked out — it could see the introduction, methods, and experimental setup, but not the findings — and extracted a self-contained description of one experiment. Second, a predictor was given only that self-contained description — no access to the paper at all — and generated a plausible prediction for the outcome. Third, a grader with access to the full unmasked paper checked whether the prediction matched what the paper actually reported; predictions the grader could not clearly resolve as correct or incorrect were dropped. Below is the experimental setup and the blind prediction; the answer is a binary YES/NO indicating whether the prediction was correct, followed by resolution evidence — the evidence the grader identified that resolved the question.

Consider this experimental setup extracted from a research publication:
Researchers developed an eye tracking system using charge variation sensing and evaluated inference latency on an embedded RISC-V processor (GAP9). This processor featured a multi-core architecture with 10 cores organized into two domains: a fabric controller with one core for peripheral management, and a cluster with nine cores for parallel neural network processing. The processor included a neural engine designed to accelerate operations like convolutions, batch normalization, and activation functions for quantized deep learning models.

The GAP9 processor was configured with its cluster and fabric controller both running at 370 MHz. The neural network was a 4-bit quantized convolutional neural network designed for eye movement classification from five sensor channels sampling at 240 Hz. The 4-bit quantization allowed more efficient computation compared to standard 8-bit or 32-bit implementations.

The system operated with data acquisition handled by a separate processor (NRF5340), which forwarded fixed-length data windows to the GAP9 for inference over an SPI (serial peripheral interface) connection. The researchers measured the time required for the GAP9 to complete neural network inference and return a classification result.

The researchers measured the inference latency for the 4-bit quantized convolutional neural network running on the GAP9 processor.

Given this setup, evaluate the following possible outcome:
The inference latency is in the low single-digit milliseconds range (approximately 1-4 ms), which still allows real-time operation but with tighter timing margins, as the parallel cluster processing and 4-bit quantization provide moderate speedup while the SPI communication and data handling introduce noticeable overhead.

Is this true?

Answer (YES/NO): NO